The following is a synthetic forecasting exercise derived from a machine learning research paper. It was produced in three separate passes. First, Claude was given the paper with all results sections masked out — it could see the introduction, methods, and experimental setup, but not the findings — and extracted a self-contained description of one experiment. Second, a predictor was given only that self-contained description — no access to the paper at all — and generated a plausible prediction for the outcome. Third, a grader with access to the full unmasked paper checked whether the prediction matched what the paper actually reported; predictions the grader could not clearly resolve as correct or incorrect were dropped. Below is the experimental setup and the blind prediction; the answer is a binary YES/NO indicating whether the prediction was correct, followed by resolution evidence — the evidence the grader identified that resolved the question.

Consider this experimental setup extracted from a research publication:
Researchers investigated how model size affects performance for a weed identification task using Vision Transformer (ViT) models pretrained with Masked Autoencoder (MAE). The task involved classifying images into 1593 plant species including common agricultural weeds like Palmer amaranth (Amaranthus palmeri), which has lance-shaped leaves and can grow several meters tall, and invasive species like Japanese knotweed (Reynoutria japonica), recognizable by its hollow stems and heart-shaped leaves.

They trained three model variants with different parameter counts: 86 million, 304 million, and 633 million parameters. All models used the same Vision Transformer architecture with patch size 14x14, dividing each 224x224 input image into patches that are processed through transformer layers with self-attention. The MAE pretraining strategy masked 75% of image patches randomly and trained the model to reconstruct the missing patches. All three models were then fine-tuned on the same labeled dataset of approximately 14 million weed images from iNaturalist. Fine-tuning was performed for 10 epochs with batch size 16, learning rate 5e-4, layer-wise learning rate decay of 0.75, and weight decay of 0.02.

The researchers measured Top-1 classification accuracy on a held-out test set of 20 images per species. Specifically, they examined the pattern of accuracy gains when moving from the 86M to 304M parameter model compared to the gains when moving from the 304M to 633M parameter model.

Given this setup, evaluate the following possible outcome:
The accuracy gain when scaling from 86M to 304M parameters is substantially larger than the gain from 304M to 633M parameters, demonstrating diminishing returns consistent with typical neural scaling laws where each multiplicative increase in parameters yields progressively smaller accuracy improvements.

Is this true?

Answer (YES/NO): YES